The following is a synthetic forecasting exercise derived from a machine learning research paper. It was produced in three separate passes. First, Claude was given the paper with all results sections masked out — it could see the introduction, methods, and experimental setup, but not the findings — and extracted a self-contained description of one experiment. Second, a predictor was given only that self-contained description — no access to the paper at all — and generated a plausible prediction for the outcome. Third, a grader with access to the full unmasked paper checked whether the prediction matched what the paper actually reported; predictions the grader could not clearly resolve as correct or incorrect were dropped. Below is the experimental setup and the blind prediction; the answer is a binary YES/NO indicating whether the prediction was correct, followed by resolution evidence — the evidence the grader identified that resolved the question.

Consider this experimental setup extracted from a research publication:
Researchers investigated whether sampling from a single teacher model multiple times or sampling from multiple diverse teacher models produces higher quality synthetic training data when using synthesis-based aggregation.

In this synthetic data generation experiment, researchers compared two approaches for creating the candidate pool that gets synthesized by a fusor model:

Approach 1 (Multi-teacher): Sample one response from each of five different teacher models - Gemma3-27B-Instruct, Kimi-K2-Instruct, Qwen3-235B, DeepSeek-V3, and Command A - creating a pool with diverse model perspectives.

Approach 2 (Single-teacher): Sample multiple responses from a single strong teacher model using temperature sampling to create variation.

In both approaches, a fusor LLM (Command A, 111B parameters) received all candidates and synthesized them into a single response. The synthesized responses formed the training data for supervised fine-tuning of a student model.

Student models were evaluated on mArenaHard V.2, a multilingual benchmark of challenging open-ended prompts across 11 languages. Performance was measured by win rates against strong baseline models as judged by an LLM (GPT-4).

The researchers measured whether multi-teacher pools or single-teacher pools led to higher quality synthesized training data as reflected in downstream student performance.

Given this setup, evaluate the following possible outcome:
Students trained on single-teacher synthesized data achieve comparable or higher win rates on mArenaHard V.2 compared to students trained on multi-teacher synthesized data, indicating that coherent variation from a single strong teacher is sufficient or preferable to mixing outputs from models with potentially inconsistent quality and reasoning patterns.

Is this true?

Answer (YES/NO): NO